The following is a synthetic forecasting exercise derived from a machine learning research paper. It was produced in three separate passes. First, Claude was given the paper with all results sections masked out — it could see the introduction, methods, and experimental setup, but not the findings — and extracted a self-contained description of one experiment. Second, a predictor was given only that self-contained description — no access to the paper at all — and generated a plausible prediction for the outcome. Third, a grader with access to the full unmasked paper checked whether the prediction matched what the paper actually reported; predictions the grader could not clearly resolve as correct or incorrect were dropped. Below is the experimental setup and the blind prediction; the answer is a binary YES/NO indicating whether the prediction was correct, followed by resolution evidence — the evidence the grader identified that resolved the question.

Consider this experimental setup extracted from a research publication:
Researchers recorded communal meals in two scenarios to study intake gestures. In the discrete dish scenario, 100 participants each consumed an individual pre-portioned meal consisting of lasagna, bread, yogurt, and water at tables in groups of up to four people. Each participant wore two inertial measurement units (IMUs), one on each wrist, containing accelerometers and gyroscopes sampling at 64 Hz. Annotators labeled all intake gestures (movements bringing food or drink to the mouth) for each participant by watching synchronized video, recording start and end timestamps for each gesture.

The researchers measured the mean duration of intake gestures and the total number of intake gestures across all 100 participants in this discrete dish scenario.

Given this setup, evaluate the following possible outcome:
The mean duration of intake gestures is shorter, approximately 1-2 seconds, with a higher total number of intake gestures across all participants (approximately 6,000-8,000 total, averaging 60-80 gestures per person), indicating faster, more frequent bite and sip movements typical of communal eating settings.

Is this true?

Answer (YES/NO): NO